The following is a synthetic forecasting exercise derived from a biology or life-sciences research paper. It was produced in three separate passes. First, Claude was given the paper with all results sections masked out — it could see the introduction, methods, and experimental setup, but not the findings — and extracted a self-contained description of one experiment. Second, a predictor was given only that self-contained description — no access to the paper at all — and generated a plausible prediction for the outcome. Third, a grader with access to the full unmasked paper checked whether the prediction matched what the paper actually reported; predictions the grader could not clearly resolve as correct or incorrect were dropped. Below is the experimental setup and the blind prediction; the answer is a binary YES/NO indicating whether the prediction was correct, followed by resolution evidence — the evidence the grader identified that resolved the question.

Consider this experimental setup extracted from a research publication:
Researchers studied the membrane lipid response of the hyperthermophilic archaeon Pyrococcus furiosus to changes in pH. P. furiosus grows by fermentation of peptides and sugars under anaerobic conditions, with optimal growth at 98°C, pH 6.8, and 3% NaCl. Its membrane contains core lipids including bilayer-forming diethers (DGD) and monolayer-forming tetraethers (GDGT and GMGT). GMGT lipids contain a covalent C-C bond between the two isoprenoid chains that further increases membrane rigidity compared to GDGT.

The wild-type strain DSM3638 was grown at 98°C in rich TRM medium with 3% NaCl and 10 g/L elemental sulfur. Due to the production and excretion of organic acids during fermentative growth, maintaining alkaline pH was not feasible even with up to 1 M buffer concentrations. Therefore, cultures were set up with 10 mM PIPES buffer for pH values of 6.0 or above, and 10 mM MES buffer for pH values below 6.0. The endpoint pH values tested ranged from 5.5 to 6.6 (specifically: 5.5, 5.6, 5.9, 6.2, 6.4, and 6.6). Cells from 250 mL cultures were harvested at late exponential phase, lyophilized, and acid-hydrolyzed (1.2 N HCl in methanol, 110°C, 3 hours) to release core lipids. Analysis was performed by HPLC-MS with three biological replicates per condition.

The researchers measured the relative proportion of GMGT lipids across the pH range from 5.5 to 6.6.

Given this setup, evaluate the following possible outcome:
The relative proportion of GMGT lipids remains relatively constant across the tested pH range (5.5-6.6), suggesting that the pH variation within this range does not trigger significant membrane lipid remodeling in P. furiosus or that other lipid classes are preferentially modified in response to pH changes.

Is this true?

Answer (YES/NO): NO